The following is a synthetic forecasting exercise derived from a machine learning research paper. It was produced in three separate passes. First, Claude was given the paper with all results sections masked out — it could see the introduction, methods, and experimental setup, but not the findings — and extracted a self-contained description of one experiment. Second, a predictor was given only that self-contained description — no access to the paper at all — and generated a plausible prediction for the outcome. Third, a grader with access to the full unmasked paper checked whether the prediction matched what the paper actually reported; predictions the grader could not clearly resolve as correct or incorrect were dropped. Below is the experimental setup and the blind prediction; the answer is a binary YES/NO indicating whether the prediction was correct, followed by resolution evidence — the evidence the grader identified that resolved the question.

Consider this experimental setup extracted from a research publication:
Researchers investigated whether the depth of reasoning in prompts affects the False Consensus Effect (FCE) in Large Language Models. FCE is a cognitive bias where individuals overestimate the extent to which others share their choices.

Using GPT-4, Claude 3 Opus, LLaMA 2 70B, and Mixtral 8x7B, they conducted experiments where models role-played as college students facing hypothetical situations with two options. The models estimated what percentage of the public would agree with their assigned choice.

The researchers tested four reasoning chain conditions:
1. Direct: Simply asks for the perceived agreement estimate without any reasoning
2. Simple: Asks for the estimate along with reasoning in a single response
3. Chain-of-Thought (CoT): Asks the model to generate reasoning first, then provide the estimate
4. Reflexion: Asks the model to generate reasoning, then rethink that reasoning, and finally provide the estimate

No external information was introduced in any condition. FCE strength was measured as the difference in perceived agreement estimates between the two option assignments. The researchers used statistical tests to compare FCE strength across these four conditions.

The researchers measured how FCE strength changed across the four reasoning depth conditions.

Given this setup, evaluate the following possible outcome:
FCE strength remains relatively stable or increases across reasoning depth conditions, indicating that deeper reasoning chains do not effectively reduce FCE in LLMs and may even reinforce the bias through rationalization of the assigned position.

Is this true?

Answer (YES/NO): NO